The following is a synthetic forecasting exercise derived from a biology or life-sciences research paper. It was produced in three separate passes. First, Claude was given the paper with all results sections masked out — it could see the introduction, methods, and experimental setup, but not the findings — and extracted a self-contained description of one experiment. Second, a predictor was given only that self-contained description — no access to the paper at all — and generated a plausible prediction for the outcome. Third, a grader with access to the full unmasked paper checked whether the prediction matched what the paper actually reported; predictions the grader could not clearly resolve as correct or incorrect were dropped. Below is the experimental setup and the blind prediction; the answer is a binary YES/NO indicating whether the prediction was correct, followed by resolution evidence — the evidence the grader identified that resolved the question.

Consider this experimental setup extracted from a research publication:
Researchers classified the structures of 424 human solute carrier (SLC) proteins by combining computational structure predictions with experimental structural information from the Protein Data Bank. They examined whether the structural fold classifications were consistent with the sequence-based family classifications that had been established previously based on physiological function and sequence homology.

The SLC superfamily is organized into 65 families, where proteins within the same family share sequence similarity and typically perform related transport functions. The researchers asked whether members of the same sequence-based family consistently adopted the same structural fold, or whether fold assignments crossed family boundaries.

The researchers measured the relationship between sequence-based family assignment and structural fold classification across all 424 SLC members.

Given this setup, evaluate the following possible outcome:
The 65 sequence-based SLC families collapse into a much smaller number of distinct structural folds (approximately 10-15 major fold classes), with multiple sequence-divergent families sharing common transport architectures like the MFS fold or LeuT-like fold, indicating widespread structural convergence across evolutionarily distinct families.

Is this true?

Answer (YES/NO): NO